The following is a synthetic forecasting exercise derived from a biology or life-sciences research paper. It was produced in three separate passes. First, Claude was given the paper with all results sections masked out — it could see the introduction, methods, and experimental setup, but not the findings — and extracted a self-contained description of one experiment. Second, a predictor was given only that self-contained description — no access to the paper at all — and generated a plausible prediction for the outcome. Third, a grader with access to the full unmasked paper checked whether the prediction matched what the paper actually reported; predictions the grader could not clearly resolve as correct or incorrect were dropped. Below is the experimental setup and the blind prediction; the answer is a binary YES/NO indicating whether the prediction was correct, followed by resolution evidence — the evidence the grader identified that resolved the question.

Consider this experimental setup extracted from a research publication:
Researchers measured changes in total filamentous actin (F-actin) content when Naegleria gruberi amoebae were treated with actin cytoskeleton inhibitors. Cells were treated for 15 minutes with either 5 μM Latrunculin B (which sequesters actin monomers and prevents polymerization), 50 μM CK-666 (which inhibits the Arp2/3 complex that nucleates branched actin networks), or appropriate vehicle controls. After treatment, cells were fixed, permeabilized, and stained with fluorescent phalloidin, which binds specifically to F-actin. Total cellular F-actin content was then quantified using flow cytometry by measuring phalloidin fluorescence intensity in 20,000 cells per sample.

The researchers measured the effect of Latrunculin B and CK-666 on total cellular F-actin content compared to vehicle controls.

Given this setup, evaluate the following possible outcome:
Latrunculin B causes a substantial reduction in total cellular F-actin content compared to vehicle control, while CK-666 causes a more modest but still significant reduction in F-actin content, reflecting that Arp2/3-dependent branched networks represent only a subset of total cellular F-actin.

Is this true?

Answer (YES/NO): NO